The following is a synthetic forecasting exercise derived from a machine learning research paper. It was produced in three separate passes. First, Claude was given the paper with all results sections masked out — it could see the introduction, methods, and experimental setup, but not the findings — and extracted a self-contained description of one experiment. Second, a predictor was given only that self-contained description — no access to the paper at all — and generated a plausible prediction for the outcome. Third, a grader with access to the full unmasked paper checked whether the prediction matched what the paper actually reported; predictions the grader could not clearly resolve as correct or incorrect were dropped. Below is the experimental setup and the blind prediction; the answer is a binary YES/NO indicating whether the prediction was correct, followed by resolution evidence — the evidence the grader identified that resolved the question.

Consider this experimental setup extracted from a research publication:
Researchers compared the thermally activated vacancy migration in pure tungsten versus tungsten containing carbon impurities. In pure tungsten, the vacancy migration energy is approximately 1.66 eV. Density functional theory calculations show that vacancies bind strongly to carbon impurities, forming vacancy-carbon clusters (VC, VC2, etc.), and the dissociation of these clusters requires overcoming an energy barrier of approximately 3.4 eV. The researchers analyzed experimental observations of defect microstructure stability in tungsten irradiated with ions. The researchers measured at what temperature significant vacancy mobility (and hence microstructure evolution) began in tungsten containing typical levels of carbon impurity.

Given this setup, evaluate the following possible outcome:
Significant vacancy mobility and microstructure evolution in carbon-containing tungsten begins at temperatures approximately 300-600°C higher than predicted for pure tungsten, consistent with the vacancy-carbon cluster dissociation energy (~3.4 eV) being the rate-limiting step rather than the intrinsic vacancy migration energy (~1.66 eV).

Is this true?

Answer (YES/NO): YES